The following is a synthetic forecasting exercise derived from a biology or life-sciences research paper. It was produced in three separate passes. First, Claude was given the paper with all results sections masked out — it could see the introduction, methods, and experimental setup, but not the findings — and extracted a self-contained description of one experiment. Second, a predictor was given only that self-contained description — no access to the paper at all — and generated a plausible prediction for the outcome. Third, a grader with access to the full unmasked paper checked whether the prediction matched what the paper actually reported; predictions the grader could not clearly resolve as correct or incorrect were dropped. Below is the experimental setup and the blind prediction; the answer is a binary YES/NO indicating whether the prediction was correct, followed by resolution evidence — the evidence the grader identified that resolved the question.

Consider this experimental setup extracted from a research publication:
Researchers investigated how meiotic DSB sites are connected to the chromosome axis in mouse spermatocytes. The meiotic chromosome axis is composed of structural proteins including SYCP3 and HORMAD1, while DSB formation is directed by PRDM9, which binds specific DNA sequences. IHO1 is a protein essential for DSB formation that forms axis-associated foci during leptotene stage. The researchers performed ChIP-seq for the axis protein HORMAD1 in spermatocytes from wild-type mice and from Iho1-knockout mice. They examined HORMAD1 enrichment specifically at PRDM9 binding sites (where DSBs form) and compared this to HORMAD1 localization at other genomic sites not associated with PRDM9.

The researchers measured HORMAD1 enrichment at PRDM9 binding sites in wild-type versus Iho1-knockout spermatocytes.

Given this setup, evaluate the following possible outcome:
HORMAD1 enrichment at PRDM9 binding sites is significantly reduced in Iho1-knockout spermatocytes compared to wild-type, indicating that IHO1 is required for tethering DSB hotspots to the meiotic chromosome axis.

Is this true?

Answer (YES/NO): YES